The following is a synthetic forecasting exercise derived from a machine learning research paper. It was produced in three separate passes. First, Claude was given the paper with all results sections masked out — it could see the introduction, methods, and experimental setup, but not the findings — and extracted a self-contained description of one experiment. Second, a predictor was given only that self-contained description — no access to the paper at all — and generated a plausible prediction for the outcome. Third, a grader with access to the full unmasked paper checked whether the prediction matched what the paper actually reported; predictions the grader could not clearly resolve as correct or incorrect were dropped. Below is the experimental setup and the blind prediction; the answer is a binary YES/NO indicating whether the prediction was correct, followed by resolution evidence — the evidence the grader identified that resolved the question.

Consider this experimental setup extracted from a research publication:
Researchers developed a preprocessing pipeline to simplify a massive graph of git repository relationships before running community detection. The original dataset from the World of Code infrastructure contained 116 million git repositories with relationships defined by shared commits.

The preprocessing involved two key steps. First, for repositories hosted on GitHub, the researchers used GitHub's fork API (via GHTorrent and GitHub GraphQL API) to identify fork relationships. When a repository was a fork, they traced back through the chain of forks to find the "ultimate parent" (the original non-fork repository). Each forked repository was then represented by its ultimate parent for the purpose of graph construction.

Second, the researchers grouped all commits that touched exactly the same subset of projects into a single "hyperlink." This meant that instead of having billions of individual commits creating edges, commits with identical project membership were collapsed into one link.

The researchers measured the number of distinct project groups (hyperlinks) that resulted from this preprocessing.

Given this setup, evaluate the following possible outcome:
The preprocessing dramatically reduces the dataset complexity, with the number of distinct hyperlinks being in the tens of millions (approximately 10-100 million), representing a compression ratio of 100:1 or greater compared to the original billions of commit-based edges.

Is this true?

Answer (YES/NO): YES